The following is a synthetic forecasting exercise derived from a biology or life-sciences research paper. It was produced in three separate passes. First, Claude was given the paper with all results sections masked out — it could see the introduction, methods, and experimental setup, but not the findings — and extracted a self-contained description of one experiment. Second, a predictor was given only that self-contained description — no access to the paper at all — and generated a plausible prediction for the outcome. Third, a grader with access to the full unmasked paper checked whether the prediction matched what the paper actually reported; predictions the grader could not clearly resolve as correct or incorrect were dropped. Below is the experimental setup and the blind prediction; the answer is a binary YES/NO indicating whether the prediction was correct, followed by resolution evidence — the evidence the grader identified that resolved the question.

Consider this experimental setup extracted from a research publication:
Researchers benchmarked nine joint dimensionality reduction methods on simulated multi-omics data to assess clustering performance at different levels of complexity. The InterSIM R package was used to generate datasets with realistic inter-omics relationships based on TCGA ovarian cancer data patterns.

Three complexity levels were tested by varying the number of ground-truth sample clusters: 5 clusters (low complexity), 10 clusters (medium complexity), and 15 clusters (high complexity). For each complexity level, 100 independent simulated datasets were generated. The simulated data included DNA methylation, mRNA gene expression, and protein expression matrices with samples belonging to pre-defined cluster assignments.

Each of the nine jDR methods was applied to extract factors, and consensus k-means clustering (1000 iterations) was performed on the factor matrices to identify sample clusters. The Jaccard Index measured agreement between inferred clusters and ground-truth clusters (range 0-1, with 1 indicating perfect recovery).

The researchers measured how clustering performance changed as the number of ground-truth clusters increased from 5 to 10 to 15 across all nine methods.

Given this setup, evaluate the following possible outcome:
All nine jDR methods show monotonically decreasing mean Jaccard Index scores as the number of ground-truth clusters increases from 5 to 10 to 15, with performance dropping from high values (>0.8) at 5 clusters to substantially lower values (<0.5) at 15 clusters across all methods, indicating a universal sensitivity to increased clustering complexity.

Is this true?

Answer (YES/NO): NO